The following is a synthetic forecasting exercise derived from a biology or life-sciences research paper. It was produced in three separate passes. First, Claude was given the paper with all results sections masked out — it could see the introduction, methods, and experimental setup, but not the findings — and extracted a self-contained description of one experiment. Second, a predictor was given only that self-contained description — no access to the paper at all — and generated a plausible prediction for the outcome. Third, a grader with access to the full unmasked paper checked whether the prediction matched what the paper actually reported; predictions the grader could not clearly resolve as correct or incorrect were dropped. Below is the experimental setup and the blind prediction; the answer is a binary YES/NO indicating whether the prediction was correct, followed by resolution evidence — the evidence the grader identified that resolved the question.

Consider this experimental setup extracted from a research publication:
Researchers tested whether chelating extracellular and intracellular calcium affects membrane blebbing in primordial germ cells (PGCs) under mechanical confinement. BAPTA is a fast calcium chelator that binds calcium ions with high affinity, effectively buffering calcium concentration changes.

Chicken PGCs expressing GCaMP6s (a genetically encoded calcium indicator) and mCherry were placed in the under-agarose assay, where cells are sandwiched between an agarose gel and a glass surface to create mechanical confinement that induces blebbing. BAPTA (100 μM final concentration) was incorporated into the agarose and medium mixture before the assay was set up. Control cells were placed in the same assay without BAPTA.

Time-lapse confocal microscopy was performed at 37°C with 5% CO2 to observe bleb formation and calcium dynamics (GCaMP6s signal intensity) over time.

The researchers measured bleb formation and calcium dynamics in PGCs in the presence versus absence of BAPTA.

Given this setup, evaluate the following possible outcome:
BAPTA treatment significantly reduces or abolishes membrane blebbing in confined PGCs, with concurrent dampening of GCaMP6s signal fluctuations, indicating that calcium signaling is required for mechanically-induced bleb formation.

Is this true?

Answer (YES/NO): YES